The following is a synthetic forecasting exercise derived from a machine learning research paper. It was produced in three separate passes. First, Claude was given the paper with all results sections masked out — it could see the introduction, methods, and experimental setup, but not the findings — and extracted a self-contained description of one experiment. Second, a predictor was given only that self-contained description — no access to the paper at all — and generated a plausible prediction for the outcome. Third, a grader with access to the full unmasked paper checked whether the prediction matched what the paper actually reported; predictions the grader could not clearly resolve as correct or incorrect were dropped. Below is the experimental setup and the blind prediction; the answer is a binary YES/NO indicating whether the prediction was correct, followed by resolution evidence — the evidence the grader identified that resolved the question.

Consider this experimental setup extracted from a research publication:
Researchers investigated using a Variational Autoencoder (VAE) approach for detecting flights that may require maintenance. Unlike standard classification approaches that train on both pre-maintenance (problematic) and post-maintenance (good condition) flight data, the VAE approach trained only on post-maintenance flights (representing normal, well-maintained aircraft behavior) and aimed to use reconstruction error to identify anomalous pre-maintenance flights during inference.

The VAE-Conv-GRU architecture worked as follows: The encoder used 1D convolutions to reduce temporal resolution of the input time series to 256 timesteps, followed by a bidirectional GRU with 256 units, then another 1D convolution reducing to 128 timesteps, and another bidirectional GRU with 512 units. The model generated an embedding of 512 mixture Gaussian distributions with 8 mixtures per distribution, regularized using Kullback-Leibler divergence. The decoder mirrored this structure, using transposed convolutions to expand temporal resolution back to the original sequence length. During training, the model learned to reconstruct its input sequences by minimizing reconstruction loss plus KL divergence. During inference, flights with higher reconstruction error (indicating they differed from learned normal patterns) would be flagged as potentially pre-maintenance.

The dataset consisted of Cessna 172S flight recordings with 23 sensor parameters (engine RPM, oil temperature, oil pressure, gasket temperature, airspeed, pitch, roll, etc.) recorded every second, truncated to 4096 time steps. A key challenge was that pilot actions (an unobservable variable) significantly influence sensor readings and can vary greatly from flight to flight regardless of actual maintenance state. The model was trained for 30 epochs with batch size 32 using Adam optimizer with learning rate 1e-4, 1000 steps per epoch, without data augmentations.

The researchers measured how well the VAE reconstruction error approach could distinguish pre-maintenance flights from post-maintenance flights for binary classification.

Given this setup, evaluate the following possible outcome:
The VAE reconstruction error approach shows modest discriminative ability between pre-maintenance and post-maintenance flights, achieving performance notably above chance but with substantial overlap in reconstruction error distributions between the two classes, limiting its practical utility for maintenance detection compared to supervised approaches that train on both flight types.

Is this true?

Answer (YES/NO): NO